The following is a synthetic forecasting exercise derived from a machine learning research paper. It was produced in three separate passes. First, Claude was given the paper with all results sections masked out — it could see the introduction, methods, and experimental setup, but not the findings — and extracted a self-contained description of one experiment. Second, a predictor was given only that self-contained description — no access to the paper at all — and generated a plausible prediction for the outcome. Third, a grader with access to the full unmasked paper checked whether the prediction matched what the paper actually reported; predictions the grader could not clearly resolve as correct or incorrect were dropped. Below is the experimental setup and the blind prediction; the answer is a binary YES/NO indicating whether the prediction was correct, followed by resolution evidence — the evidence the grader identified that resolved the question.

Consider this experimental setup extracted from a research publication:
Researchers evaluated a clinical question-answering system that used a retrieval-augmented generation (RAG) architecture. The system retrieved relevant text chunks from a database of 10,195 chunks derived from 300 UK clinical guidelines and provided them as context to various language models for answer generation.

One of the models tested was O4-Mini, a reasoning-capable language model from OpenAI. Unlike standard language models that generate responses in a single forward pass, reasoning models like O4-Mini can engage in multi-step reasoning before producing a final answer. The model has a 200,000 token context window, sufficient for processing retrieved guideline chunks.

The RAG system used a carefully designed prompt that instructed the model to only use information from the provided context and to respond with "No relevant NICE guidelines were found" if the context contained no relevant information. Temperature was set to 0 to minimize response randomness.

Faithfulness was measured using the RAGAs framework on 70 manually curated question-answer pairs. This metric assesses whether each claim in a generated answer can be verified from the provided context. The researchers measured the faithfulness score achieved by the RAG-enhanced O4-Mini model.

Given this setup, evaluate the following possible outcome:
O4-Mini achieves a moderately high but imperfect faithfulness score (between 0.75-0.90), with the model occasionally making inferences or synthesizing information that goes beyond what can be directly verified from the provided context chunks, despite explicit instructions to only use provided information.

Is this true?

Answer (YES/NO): NO